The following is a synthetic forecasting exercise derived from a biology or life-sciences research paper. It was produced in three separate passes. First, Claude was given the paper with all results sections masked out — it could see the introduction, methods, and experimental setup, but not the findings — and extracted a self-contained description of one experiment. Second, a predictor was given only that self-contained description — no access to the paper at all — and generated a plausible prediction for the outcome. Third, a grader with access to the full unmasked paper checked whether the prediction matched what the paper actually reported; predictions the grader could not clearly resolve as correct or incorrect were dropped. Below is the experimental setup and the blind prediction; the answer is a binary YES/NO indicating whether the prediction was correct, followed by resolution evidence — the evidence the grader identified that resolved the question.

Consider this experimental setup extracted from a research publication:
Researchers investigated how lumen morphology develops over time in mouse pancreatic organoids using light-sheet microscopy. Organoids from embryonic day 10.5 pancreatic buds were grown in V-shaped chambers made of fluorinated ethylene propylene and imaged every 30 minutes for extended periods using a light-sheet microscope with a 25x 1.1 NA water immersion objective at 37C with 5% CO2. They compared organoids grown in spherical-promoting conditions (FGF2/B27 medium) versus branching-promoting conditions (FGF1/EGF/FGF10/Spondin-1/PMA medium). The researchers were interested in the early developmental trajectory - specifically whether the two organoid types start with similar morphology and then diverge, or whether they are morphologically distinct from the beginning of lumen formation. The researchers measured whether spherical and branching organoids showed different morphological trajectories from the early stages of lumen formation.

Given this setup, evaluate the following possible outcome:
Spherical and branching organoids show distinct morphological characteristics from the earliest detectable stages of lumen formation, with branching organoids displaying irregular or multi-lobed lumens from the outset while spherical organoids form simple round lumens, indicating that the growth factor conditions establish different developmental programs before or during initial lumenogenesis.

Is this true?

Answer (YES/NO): NO